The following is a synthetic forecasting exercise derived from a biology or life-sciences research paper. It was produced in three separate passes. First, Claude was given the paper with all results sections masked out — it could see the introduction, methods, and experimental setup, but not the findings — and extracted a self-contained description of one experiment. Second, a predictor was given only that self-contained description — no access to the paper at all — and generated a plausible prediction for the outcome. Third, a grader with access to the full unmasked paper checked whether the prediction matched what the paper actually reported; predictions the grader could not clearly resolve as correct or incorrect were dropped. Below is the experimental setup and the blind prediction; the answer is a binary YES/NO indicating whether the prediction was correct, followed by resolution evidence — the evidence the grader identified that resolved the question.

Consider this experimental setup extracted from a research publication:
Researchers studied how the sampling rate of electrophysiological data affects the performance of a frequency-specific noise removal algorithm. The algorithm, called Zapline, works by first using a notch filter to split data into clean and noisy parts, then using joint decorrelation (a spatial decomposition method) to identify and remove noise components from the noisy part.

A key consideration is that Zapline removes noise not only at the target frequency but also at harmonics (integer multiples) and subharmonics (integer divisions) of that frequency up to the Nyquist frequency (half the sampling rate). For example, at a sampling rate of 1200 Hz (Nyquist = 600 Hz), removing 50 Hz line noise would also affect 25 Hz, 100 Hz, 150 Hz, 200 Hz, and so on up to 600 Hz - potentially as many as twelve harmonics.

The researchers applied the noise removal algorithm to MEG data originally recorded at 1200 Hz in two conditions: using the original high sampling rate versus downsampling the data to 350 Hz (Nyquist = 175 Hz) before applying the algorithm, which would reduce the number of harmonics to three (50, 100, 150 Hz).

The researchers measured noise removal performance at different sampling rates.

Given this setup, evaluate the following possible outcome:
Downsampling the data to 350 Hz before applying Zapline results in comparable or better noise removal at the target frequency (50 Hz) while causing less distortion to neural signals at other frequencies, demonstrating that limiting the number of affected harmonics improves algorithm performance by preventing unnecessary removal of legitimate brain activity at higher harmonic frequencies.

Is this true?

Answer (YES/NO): NO